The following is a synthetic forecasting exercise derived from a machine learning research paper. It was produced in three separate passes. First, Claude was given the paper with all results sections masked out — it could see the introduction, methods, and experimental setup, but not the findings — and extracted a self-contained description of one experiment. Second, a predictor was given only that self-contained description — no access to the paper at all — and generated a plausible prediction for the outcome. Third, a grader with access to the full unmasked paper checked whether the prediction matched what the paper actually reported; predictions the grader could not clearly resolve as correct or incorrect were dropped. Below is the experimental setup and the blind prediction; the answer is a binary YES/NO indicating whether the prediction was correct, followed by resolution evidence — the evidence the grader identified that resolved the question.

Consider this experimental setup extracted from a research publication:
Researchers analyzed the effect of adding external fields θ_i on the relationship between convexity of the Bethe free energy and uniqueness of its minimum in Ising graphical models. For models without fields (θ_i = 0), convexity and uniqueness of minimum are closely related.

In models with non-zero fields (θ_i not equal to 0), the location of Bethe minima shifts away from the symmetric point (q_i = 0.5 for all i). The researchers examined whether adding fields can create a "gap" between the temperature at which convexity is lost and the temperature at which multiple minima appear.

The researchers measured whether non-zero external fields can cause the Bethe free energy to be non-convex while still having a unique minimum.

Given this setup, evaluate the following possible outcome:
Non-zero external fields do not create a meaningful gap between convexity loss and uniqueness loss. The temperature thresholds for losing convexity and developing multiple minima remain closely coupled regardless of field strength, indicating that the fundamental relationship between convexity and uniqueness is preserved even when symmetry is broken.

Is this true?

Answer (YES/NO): NO